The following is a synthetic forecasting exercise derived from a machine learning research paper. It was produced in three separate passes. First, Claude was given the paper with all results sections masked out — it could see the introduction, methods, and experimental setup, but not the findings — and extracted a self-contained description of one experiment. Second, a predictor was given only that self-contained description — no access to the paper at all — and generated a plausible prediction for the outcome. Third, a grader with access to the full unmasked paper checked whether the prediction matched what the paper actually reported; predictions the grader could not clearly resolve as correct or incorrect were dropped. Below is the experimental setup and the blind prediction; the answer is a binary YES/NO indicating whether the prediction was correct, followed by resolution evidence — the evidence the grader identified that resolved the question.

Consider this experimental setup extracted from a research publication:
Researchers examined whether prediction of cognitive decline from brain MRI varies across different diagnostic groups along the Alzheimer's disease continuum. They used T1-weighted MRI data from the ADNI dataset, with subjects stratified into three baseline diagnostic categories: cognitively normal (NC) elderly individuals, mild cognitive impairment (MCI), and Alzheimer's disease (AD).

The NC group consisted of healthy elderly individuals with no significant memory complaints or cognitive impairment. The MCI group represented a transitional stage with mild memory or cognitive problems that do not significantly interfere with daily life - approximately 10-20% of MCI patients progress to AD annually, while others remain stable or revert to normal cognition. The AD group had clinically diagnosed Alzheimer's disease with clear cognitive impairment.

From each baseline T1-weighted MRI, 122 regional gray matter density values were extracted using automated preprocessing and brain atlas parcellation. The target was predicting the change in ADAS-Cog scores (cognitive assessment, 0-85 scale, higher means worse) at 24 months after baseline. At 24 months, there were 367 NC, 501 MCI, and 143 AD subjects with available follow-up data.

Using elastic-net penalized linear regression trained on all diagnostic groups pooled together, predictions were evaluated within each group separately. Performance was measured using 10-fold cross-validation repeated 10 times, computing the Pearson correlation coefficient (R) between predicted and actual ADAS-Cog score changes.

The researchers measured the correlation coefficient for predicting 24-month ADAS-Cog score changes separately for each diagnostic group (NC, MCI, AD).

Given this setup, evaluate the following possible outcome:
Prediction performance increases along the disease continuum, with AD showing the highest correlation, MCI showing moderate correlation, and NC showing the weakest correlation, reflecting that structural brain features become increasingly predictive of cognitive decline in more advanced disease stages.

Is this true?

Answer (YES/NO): NO